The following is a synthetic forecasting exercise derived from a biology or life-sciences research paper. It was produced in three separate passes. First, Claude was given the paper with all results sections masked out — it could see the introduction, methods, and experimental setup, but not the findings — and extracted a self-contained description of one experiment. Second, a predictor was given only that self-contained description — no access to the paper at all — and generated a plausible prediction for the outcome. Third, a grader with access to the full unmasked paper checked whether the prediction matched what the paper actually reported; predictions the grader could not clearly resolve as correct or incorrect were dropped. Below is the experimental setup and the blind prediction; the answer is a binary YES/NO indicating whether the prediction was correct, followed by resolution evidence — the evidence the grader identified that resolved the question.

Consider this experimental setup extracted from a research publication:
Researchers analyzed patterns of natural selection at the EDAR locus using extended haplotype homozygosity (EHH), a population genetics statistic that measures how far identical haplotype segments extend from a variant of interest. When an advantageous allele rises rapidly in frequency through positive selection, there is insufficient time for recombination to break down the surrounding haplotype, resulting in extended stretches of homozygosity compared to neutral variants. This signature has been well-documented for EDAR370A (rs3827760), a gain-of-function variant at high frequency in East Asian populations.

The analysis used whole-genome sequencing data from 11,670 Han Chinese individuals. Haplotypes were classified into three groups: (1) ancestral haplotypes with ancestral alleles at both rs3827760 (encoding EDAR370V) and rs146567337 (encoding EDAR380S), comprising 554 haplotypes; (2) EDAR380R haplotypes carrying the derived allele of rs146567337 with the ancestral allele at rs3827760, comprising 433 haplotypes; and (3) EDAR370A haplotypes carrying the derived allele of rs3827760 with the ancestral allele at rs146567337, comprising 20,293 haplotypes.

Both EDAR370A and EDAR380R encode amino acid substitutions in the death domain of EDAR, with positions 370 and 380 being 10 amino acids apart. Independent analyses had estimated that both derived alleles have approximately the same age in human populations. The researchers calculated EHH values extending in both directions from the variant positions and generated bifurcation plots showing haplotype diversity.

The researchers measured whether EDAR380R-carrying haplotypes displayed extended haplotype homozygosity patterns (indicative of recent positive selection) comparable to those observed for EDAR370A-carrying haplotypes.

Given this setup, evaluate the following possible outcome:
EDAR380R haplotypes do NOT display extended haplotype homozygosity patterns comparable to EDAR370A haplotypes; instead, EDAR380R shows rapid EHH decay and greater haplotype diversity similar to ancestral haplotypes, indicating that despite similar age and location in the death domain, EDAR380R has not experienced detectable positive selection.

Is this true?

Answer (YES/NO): NO